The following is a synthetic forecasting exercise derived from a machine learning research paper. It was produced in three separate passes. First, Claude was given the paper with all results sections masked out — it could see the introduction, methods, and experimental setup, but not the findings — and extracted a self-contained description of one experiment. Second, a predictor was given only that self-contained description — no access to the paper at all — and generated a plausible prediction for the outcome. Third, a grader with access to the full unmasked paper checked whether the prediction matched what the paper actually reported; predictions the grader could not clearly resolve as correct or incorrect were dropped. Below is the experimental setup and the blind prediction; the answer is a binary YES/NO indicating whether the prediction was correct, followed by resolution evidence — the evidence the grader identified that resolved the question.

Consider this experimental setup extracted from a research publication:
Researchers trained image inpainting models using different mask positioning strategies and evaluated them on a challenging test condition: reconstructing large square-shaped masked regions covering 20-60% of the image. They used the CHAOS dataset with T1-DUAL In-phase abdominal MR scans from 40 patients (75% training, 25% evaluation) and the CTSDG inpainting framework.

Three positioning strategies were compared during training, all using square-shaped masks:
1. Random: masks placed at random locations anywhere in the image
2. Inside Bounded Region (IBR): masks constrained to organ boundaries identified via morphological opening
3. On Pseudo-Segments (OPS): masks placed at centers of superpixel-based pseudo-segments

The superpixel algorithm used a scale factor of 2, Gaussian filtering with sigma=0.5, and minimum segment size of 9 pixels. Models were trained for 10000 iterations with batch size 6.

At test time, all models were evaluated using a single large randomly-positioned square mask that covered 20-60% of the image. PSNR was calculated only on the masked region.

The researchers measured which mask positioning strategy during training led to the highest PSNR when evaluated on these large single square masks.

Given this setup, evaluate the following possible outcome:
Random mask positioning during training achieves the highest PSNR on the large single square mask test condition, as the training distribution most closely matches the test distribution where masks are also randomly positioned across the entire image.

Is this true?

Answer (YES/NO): YES